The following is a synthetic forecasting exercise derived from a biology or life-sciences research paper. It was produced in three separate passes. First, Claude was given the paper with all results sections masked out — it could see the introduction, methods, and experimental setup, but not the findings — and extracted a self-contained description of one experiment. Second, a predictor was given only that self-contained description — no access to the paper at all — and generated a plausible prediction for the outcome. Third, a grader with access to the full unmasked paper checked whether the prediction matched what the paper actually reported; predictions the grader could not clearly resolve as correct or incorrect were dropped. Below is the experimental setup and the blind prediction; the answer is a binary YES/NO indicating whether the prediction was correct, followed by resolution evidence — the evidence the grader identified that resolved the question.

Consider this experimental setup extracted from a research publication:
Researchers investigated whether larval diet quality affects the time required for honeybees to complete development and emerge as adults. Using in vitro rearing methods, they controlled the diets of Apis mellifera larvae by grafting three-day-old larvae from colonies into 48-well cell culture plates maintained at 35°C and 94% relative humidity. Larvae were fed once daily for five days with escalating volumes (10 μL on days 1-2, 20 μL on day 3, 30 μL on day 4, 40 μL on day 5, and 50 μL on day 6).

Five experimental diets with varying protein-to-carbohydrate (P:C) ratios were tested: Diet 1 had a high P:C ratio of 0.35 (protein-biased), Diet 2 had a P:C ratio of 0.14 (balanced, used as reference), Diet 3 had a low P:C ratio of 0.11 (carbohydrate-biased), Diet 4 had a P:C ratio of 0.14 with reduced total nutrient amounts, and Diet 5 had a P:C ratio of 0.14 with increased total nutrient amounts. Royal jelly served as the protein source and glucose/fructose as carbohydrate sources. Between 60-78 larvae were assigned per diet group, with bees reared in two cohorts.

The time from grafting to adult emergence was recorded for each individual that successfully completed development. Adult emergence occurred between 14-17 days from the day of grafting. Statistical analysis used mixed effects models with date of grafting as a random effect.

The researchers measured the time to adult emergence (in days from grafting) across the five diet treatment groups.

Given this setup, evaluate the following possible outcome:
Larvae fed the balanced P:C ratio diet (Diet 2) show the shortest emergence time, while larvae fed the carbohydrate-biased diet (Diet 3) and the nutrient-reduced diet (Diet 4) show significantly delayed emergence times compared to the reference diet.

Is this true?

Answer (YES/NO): NO